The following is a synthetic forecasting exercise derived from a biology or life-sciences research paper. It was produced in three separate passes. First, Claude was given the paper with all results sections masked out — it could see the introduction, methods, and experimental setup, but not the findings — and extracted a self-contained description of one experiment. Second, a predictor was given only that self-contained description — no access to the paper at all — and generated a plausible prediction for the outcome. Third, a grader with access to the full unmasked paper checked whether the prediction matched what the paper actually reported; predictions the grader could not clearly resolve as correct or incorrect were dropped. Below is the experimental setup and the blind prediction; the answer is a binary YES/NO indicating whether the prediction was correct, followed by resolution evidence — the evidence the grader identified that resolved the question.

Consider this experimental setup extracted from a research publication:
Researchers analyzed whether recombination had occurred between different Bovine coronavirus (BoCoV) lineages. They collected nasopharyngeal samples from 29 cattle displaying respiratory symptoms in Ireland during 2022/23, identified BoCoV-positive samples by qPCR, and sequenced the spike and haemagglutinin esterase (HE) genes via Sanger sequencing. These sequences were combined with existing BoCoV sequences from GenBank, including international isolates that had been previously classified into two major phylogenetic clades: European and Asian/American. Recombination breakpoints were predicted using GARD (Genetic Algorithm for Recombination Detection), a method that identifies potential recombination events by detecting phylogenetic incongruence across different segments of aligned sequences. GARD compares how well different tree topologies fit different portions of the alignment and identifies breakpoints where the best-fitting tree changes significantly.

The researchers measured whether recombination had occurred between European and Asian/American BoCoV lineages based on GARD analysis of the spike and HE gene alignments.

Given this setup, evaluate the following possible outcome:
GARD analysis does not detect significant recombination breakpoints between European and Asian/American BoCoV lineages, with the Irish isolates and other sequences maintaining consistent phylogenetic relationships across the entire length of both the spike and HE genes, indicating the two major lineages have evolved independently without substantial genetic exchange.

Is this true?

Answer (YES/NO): NO